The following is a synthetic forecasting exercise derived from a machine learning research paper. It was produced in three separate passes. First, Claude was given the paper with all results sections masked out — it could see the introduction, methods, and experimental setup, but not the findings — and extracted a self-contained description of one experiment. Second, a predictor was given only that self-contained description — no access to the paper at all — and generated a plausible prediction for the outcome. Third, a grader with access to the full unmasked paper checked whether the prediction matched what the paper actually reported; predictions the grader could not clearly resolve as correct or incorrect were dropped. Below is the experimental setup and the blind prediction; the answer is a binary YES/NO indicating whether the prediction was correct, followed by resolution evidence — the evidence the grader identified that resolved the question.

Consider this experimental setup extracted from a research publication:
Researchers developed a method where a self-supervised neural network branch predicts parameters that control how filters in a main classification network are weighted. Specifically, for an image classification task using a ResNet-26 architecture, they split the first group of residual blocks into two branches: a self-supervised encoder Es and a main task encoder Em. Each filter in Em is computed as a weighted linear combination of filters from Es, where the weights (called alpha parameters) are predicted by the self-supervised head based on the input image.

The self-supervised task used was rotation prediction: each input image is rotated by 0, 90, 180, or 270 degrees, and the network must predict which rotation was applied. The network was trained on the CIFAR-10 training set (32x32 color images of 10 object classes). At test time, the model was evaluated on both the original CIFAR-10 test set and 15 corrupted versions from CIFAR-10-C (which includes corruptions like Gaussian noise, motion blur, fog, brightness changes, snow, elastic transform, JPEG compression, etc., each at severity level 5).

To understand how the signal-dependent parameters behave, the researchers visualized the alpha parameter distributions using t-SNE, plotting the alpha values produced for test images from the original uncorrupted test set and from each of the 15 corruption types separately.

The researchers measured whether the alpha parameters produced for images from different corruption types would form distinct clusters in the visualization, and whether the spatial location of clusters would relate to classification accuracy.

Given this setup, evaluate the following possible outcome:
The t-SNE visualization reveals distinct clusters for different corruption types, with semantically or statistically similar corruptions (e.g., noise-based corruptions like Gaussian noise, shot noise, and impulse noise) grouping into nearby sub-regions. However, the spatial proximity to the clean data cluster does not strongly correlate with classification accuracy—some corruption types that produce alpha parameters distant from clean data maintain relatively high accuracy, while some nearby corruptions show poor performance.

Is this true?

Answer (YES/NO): NO